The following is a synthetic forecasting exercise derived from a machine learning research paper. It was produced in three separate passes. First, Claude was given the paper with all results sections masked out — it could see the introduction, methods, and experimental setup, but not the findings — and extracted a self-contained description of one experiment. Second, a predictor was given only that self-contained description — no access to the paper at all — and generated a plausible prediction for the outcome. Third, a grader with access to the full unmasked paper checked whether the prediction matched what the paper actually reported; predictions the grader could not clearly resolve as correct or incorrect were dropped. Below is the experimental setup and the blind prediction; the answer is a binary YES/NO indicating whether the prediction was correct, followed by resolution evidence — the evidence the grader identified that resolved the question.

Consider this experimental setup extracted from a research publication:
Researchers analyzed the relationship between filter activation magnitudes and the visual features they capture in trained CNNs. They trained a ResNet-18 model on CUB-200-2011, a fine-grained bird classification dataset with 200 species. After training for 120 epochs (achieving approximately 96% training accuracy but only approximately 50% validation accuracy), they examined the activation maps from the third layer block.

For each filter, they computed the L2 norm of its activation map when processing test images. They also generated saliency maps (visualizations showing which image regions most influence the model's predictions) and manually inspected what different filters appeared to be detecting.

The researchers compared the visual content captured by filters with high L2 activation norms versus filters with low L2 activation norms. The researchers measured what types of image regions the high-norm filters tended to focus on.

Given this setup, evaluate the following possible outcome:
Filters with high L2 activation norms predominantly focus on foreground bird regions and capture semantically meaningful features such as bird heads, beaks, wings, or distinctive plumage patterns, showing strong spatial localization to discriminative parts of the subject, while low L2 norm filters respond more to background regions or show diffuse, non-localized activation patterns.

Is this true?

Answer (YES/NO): NO